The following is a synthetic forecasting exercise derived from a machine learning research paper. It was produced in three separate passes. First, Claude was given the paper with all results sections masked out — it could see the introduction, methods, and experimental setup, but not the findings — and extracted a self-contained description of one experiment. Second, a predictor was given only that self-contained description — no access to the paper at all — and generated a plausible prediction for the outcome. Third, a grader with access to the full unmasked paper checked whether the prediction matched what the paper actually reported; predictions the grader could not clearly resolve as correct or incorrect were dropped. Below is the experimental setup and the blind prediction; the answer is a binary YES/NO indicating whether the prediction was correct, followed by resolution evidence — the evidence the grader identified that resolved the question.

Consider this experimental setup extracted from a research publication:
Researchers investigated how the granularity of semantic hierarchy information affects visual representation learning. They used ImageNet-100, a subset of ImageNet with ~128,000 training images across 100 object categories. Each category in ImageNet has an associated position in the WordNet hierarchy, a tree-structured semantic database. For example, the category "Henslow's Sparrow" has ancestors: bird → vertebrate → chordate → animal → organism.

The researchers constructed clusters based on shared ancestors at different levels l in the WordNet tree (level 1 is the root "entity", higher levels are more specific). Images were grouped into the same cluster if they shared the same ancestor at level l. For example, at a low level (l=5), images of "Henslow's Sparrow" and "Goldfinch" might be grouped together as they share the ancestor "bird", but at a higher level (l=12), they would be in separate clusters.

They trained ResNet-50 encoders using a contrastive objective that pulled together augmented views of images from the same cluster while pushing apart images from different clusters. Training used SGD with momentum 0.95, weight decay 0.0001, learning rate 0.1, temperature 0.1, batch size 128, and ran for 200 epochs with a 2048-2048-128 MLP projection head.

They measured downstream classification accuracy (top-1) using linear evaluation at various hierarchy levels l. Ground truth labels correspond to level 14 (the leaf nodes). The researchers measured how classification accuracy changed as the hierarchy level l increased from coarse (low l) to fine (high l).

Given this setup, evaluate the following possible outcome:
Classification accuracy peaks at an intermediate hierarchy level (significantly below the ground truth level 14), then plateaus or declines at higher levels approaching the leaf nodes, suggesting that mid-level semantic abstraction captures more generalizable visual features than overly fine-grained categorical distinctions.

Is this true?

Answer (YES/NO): NO